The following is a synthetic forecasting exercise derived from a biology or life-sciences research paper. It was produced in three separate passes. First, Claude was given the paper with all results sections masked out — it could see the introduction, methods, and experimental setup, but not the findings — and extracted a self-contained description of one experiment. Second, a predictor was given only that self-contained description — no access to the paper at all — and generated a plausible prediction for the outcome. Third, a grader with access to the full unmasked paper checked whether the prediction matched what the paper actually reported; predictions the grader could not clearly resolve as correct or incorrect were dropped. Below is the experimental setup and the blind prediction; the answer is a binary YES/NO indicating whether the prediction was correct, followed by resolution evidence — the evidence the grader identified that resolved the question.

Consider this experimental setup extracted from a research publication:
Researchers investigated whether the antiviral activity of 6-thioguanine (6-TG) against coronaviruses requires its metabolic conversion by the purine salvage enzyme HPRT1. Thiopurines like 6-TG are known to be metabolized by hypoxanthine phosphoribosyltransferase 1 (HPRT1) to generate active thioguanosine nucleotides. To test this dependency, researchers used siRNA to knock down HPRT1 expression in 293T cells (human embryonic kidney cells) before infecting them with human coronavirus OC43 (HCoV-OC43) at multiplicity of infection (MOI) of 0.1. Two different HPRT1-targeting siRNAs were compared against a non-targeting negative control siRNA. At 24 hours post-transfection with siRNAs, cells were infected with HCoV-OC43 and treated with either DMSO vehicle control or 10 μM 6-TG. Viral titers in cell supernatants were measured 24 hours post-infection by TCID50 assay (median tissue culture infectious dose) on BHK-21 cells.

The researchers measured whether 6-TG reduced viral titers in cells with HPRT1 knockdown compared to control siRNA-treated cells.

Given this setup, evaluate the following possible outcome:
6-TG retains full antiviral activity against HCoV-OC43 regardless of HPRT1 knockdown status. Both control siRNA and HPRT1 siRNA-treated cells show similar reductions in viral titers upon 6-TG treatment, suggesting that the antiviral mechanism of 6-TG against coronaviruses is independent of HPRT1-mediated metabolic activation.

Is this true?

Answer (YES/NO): NO